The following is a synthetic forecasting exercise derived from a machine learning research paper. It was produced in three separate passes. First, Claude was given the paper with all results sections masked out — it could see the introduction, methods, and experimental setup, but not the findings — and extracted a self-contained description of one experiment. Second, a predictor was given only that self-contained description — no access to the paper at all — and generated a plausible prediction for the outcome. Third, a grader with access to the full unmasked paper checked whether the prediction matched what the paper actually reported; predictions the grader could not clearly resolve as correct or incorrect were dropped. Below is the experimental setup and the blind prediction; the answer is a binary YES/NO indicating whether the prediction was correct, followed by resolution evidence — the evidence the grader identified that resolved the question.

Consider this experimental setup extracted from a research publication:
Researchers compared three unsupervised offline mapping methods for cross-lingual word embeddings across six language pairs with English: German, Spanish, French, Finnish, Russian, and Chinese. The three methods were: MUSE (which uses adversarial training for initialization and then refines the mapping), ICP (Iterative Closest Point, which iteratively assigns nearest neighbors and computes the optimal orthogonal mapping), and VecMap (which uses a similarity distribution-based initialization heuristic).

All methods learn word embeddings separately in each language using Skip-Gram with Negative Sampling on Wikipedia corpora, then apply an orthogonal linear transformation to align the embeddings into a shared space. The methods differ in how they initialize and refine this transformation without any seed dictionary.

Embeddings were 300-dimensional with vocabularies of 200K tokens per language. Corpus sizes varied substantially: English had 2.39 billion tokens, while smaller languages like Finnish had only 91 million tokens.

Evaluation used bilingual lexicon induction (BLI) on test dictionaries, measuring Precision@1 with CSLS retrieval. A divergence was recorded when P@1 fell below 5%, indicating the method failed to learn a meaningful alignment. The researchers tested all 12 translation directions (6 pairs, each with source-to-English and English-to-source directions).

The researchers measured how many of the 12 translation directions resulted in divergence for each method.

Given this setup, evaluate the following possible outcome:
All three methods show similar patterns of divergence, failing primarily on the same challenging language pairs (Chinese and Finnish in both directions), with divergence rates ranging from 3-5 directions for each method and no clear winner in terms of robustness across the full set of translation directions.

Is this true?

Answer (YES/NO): NO